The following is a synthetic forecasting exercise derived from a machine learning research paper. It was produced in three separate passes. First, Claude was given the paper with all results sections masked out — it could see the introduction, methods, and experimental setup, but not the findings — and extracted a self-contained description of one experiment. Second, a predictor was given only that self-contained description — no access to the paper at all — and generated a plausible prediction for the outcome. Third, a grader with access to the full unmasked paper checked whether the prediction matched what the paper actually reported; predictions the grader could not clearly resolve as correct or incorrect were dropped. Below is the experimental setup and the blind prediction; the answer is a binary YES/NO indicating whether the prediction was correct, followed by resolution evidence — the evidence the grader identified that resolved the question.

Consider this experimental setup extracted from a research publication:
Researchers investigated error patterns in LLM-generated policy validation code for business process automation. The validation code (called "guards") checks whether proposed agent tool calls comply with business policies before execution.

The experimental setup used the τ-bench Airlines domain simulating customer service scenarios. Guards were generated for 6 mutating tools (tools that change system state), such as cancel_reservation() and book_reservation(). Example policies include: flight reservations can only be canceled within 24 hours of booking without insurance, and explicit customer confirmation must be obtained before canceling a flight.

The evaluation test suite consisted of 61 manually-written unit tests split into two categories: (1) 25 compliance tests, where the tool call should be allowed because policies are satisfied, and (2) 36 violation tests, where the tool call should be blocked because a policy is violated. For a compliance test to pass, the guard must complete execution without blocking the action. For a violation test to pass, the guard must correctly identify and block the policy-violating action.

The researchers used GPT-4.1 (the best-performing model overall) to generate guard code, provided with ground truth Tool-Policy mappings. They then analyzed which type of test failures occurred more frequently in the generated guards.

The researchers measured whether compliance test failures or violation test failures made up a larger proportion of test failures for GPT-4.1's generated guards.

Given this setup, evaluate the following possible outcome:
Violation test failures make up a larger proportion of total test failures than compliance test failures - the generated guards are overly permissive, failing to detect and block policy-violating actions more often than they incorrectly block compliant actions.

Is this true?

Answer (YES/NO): NO